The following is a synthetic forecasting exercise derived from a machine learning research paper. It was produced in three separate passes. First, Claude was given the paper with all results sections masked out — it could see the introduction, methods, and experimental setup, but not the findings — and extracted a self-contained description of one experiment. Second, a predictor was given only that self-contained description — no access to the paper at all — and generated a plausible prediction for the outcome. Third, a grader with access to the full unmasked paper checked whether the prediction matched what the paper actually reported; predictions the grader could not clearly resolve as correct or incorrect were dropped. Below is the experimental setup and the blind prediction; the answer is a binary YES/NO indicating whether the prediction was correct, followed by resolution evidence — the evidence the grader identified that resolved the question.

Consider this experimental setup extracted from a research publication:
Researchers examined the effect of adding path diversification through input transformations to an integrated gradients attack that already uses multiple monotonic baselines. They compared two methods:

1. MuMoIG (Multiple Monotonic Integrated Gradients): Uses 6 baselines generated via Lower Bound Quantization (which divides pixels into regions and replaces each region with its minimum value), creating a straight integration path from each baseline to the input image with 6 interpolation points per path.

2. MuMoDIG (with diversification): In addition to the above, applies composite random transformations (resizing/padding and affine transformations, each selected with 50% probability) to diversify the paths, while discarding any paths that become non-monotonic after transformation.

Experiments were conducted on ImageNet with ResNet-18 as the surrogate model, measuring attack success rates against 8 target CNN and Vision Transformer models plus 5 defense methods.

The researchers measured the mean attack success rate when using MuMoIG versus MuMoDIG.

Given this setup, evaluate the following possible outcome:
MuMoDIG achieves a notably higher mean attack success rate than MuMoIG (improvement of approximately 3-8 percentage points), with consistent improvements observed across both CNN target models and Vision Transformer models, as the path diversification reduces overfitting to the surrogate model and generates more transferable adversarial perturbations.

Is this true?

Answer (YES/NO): NO